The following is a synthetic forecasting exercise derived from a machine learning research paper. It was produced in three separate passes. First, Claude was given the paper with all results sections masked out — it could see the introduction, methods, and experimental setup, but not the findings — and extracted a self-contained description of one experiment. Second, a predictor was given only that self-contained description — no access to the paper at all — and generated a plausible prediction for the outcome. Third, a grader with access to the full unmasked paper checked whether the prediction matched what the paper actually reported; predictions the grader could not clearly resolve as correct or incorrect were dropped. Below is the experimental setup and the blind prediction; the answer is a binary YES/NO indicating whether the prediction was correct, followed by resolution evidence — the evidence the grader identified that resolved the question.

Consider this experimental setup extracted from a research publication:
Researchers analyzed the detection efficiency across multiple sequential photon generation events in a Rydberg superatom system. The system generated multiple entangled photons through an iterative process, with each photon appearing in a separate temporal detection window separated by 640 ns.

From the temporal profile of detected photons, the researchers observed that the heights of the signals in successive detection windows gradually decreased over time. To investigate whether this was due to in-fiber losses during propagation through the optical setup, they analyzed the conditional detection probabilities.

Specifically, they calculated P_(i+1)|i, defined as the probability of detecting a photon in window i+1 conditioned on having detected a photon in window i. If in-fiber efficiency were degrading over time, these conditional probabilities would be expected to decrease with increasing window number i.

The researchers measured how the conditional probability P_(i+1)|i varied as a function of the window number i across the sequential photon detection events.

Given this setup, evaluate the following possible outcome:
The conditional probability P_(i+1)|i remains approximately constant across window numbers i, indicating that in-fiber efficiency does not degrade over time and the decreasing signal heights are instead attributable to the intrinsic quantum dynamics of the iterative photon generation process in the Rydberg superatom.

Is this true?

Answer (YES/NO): YES